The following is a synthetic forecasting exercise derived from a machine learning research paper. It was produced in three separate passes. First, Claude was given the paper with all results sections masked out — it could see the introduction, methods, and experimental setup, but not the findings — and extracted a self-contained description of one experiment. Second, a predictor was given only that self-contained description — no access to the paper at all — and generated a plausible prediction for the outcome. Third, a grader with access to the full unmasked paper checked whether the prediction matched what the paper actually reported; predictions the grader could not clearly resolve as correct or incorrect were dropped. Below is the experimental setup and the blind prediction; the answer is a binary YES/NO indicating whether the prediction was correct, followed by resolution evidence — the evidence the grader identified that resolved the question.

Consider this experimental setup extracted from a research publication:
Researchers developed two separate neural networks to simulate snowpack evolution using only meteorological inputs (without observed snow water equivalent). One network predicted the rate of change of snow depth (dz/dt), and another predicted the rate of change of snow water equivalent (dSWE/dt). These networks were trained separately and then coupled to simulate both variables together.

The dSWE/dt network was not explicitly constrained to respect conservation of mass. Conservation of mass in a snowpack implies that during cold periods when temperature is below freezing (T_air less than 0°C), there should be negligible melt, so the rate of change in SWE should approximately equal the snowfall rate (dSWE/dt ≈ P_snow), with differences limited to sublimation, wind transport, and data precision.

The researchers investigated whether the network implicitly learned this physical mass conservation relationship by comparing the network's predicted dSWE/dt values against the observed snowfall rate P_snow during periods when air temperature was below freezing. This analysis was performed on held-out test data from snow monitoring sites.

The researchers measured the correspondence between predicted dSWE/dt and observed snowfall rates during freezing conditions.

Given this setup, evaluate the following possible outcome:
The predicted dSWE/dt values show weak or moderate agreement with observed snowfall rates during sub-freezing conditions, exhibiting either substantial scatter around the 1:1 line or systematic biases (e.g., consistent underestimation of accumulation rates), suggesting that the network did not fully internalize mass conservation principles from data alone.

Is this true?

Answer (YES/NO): NO